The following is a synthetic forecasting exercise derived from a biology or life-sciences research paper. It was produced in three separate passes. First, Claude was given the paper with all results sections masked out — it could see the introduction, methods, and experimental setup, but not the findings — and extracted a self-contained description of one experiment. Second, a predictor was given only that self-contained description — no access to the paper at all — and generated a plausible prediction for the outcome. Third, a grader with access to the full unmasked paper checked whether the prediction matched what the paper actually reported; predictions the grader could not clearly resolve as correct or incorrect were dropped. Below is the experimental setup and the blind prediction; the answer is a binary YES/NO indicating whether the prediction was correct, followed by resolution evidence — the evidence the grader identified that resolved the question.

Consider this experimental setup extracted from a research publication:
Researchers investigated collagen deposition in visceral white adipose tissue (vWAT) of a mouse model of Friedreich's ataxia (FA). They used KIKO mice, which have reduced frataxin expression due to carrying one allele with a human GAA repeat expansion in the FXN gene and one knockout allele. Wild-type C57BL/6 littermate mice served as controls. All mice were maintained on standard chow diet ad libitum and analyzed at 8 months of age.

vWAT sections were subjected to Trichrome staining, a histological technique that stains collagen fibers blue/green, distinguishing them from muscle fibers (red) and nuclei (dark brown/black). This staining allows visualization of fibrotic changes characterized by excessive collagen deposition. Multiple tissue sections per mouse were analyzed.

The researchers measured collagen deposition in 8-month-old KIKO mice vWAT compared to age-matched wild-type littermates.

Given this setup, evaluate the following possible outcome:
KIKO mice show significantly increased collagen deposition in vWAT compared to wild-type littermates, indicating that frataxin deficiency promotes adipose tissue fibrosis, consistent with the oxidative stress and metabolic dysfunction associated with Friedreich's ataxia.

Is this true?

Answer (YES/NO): YES